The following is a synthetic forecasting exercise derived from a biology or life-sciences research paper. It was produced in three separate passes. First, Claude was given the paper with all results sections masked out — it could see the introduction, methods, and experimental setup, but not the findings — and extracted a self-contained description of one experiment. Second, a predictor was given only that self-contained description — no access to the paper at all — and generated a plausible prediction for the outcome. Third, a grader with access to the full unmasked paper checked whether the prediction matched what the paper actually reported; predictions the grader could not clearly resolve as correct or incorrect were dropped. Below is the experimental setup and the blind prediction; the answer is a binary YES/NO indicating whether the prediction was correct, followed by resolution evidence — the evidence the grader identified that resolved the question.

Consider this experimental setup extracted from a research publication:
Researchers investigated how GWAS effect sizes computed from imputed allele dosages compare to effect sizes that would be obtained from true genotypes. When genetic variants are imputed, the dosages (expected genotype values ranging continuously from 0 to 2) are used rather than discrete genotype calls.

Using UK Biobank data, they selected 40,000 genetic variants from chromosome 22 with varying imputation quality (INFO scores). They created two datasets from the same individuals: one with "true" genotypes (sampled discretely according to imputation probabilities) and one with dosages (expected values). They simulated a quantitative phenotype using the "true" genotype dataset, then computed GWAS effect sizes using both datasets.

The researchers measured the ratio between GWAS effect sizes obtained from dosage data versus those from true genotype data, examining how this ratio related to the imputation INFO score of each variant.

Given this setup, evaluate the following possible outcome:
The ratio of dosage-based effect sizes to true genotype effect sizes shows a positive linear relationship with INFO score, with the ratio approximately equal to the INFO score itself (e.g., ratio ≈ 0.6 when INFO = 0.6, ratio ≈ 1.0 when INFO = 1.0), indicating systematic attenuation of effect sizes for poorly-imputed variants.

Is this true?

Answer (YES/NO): NO